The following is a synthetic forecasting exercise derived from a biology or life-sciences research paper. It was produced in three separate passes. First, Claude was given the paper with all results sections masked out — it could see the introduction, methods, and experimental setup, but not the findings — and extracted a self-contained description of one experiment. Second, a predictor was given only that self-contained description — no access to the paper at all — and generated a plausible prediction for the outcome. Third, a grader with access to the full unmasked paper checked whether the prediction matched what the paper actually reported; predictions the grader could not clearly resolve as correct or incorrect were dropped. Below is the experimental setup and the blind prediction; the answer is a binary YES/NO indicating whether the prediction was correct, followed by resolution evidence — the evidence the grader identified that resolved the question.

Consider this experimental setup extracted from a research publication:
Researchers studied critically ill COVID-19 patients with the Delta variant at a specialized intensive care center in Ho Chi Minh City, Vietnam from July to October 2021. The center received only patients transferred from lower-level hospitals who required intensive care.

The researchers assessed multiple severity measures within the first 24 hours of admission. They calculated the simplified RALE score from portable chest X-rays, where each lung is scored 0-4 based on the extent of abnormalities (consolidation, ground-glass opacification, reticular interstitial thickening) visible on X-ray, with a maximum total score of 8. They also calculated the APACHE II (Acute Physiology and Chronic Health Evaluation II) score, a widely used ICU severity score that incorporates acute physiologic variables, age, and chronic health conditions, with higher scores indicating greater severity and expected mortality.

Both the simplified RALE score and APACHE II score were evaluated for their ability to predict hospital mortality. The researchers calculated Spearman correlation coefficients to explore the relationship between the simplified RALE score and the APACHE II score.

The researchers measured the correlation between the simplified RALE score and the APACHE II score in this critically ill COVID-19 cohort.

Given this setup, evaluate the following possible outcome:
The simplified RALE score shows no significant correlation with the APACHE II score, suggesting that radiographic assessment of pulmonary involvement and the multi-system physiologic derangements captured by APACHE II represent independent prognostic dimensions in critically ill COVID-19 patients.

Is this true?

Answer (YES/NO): NO